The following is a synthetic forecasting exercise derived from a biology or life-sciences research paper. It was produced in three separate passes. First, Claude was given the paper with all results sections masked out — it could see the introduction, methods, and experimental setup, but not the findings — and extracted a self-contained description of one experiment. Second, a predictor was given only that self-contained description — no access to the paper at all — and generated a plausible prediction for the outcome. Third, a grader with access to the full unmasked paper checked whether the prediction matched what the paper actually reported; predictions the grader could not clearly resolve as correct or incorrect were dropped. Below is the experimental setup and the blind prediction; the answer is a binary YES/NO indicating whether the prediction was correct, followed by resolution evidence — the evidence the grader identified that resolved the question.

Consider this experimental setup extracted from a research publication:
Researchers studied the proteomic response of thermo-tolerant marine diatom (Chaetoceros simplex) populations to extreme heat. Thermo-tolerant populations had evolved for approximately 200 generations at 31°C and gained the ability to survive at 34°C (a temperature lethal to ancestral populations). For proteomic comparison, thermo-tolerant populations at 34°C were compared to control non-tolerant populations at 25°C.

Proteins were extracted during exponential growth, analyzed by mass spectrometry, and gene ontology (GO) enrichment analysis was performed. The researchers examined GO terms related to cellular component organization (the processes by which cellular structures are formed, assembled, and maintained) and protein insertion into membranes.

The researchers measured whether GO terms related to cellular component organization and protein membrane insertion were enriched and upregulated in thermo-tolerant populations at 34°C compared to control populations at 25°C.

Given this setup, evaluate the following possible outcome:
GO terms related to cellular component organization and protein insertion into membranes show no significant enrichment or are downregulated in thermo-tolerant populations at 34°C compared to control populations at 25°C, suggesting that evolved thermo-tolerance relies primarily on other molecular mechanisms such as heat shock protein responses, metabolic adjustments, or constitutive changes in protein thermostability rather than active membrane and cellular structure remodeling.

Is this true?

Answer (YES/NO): NO